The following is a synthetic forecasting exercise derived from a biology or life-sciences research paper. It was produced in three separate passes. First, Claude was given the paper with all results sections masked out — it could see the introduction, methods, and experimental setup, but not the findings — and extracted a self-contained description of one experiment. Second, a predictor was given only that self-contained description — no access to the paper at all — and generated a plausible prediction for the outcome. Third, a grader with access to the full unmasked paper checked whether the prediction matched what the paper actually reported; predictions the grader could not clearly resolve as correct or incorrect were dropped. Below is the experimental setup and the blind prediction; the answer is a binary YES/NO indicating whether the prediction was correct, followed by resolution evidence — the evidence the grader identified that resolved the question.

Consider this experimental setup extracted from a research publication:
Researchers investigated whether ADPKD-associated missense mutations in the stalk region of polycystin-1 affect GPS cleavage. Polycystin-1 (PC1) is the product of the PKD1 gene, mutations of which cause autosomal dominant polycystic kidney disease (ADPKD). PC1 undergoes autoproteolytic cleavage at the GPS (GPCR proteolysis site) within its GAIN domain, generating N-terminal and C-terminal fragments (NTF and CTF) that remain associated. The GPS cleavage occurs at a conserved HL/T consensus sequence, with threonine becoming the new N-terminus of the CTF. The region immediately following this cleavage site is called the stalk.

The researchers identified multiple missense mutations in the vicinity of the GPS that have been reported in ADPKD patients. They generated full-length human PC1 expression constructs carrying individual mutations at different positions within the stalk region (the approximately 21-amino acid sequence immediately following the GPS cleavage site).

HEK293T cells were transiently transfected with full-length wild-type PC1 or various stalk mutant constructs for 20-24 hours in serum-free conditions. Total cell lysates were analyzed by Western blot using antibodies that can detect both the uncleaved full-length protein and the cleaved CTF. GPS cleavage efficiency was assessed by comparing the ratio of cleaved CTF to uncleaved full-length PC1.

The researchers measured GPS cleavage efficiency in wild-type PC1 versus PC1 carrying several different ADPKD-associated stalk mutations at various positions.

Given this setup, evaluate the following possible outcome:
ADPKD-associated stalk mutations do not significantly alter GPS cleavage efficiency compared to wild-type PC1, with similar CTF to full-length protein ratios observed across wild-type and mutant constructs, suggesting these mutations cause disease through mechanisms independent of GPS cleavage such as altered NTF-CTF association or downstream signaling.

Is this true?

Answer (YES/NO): NO